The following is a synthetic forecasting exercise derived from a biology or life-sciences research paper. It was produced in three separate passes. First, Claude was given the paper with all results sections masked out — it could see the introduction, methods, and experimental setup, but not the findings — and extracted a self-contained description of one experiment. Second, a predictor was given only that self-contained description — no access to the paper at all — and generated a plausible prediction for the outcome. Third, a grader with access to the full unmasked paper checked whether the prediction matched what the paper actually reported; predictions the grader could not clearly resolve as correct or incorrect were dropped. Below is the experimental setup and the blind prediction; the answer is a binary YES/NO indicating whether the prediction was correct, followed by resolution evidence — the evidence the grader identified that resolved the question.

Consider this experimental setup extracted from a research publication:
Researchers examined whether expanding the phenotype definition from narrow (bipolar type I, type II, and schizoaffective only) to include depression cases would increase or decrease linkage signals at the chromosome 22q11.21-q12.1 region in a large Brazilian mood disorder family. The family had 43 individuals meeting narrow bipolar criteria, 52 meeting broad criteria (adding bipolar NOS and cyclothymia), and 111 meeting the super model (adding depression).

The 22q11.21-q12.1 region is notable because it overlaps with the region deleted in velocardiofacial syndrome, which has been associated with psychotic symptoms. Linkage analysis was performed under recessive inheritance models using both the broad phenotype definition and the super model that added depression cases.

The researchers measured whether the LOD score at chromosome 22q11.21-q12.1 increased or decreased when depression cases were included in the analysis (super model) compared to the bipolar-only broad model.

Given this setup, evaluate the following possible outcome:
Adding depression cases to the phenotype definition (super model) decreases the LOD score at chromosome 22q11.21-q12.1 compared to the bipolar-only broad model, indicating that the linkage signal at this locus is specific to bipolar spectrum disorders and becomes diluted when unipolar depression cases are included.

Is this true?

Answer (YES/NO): YES